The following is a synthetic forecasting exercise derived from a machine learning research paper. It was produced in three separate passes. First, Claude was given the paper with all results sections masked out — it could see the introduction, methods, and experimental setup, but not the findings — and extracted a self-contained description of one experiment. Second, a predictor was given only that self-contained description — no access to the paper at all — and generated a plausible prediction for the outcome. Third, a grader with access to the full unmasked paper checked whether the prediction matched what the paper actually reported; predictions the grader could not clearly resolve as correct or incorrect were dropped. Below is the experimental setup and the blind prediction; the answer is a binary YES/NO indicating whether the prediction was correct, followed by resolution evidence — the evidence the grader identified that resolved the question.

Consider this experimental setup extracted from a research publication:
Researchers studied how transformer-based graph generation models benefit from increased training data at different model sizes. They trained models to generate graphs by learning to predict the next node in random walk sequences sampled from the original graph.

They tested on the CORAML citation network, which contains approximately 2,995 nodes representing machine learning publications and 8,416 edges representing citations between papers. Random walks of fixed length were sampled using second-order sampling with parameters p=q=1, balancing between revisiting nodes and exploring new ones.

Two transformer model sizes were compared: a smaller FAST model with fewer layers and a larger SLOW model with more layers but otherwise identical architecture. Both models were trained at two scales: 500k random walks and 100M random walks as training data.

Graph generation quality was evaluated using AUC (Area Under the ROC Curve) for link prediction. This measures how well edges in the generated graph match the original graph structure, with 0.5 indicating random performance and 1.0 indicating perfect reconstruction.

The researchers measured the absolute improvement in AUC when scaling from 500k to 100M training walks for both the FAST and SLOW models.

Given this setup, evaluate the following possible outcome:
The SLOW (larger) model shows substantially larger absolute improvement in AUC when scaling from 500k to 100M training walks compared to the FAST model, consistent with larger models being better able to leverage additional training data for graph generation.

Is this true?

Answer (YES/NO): NO